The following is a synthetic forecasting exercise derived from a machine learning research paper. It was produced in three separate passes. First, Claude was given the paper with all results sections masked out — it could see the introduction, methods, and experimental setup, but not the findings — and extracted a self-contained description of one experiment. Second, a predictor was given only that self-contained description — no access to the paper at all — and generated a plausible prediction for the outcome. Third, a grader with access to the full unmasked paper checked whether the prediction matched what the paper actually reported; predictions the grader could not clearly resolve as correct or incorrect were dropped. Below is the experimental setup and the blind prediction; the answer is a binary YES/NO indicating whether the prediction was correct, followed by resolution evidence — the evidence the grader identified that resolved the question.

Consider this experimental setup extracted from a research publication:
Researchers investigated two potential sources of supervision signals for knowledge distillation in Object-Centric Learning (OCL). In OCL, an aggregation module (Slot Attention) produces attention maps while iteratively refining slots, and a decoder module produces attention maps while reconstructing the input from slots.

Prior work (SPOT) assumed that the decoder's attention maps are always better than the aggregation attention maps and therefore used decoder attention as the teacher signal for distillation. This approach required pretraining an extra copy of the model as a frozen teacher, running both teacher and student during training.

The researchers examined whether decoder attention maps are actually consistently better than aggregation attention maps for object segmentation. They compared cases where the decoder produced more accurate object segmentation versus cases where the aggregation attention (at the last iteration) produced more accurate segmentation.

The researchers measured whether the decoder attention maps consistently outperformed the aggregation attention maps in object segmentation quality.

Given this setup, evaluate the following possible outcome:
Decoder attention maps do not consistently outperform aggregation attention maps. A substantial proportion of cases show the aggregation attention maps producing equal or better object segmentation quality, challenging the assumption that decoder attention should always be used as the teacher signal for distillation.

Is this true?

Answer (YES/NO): YES